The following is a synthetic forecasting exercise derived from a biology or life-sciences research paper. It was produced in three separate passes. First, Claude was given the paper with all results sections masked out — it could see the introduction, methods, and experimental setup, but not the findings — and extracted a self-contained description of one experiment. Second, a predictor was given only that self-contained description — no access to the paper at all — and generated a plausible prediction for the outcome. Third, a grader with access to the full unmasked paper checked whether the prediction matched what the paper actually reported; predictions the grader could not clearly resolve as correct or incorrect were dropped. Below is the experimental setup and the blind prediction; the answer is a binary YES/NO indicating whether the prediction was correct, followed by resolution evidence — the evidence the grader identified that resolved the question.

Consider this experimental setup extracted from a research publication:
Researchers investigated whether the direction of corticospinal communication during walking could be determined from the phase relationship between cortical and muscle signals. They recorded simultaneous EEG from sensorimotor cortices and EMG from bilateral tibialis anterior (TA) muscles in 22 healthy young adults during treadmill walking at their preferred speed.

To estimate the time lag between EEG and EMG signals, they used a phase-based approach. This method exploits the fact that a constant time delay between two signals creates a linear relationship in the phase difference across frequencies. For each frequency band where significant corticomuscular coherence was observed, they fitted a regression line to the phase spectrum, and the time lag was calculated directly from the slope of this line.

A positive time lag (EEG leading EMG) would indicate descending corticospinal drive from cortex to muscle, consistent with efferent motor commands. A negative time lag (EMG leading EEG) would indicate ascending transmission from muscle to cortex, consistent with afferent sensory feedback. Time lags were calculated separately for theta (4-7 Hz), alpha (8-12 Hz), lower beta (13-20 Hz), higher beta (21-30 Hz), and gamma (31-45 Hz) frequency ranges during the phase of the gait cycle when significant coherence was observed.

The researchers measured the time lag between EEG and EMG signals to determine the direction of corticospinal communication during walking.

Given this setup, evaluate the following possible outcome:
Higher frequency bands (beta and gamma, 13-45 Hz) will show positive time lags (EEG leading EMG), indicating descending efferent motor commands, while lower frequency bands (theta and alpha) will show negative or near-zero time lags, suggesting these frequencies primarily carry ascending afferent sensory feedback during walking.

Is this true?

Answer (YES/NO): NO